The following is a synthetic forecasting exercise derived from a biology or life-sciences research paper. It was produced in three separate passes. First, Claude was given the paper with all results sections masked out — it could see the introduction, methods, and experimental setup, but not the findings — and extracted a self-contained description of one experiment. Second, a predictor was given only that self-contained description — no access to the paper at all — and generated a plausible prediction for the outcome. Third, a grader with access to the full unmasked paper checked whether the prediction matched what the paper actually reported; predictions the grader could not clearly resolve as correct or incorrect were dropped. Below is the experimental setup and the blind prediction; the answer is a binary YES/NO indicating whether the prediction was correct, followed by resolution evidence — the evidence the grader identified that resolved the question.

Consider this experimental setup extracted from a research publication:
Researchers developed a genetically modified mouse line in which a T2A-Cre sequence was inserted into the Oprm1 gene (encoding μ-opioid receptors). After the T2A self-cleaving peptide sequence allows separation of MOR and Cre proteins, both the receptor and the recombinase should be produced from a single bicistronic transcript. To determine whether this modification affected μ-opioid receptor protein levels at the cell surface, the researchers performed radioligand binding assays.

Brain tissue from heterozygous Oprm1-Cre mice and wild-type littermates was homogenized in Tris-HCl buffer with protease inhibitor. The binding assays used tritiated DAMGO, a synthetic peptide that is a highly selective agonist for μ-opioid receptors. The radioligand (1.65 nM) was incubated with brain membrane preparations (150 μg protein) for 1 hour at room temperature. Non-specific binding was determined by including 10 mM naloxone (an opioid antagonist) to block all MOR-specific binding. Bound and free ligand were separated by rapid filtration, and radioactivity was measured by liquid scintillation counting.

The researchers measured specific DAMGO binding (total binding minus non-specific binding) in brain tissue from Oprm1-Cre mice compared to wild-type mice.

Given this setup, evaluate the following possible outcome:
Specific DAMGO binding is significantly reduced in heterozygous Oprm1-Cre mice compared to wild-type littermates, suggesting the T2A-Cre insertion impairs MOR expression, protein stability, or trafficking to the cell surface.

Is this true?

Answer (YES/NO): NO